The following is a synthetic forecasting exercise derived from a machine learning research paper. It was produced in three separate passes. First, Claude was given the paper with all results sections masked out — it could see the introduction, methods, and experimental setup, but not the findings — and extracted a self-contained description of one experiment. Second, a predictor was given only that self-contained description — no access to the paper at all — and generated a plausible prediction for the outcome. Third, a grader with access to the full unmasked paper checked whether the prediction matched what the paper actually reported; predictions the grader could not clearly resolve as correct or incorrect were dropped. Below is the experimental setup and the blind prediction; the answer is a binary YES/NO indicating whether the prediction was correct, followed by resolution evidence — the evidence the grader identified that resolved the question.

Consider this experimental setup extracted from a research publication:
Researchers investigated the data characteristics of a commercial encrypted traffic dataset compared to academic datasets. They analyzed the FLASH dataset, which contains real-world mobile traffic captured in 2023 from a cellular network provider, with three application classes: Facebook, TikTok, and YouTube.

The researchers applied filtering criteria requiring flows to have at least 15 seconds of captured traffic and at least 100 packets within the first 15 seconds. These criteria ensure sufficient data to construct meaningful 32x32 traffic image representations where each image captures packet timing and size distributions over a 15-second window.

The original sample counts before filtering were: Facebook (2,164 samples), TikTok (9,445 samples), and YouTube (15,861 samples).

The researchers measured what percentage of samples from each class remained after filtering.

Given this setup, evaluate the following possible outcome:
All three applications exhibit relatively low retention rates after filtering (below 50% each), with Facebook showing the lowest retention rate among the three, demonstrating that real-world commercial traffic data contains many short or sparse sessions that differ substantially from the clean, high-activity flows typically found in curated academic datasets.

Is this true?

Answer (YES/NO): NO